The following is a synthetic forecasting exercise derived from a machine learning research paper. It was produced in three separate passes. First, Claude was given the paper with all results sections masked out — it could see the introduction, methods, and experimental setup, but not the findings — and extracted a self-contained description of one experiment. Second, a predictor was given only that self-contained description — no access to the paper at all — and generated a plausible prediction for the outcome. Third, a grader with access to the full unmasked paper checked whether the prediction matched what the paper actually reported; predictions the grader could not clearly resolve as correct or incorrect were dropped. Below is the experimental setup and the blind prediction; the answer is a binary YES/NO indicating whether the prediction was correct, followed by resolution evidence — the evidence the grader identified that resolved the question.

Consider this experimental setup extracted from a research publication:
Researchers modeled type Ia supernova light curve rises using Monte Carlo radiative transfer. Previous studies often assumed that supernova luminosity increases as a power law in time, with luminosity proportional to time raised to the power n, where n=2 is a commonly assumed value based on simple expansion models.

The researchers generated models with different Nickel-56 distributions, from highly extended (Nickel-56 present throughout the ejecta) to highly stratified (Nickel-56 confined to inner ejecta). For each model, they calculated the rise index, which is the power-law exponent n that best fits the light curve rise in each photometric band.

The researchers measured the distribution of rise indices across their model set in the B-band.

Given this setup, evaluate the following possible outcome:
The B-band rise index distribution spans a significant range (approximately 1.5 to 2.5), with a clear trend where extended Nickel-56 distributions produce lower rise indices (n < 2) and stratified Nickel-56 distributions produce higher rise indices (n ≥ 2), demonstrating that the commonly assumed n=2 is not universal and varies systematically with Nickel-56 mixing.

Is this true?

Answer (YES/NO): NO